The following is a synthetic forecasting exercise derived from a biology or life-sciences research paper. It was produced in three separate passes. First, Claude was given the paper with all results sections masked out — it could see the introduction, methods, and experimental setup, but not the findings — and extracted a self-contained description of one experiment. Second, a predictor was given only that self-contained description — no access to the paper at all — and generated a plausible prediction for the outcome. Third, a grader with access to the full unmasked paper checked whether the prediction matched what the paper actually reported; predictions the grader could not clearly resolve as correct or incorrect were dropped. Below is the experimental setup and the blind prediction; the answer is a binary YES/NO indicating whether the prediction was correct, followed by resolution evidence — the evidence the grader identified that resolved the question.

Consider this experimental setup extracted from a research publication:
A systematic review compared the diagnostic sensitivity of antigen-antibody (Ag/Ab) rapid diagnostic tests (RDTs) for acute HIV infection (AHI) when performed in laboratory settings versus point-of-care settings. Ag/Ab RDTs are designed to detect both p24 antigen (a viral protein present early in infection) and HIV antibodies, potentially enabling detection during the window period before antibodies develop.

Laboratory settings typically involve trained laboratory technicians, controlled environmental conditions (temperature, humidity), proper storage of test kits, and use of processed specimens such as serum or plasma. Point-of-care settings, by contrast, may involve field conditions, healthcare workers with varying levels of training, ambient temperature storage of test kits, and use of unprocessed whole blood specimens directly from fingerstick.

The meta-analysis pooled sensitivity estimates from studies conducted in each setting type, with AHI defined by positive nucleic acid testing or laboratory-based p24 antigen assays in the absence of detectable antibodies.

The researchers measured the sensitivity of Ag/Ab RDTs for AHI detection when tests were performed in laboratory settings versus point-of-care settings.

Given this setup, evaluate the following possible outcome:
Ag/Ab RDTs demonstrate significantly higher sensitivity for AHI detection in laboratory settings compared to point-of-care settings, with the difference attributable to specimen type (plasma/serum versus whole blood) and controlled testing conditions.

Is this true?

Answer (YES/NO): YES